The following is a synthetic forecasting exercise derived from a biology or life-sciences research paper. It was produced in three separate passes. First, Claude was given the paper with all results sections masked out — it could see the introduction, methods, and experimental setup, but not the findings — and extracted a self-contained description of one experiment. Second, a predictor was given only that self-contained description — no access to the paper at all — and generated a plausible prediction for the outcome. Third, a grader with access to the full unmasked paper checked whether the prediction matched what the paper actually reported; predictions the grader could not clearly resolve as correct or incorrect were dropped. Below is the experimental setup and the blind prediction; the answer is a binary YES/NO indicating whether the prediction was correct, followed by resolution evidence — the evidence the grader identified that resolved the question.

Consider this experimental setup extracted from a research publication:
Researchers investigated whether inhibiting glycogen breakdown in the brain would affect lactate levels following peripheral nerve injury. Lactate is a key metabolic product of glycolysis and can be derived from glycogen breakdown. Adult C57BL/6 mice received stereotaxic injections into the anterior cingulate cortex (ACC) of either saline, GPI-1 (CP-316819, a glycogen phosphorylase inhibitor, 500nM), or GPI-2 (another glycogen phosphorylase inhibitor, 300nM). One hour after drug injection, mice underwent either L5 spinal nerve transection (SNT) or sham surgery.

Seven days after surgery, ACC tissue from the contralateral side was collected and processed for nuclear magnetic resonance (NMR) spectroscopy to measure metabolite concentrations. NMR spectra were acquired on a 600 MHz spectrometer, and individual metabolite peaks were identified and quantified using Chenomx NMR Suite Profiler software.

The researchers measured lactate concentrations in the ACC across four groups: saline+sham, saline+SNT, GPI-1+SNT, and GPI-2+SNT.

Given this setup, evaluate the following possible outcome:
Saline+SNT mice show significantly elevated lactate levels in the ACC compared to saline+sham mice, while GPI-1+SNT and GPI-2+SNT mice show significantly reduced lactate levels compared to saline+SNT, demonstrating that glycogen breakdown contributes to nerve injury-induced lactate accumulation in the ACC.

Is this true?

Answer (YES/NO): YES